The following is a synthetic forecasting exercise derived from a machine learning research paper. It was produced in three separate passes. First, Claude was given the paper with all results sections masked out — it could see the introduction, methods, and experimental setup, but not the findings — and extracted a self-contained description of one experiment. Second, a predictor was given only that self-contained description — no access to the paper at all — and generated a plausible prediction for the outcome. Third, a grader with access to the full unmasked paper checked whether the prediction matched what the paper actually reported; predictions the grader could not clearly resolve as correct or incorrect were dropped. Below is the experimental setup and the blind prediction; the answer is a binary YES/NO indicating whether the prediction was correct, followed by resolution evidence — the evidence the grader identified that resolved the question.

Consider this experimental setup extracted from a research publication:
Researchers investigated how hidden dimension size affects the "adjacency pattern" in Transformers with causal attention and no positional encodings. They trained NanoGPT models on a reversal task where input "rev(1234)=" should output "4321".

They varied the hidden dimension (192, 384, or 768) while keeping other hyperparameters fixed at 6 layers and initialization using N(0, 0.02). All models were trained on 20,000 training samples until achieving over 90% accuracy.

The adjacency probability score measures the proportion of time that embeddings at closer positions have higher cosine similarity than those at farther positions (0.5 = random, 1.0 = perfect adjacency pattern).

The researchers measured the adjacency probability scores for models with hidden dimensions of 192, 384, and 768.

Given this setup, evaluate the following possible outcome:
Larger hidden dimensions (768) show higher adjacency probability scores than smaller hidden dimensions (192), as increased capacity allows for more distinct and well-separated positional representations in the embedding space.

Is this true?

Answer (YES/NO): YES